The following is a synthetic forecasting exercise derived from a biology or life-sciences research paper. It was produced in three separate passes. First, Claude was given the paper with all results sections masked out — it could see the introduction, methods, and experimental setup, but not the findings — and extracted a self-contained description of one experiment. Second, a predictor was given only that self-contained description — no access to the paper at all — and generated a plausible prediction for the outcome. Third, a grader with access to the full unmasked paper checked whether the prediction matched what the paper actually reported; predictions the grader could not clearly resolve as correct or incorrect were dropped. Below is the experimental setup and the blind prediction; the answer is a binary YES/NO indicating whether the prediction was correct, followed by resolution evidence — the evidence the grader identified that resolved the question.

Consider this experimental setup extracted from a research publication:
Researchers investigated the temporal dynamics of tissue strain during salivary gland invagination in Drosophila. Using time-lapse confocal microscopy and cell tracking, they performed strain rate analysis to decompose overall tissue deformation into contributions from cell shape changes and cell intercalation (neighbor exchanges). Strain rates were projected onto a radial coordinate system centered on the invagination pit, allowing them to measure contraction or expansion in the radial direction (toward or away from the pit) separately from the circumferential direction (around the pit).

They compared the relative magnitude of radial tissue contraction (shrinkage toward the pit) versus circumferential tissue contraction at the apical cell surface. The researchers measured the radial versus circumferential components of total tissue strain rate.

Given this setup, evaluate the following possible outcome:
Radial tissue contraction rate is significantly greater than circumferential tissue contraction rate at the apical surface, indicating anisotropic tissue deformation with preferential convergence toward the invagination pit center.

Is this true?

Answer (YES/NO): NO